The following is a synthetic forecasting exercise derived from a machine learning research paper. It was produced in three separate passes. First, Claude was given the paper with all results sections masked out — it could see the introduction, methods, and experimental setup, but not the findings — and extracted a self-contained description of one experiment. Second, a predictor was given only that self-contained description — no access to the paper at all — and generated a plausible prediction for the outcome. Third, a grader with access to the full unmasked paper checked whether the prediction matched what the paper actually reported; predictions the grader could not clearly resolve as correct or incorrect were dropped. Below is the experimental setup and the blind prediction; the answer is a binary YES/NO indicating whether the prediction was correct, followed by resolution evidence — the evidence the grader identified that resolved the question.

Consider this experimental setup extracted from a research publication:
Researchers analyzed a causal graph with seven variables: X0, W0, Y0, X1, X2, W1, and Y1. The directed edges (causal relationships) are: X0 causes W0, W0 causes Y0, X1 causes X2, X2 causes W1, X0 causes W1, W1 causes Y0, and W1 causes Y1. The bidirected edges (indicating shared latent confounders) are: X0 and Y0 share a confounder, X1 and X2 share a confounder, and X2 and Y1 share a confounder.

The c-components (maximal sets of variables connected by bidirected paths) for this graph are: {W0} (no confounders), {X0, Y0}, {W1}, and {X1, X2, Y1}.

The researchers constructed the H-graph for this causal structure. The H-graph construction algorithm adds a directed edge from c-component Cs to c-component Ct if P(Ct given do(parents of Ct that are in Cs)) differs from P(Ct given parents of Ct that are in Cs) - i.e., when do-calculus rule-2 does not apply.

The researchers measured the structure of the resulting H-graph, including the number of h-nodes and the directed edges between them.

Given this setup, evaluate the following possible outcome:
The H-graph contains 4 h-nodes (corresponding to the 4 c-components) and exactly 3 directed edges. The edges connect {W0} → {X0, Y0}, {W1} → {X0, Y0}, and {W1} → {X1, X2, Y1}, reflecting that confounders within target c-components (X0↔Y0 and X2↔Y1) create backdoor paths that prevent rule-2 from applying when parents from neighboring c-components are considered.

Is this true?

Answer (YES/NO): YES